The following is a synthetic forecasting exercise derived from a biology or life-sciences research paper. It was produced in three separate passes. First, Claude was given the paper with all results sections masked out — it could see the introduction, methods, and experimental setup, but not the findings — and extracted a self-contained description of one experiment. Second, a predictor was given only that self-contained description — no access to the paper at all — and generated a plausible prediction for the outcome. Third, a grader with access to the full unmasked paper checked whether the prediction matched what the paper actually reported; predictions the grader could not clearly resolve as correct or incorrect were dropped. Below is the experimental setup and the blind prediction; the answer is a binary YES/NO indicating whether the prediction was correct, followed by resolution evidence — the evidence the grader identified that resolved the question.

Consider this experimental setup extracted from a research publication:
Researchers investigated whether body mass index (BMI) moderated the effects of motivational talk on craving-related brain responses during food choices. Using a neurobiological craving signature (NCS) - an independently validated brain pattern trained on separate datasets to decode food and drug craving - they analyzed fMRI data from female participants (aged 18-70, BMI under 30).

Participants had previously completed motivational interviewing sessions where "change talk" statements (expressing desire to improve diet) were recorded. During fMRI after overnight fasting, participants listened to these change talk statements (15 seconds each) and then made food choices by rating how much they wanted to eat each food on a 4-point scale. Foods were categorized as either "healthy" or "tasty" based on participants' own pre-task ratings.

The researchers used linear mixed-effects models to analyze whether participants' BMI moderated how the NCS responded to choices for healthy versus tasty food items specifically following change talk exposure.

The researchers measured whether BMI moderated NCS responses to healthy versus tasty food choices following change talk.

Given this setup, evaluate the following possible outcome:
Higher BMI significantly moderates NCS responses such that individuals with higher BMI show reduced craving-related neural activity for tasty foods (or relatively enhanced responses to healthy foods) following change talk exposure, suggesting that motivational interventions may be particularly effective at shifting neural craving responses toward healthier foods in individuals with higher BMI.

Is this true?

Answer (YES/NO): YES